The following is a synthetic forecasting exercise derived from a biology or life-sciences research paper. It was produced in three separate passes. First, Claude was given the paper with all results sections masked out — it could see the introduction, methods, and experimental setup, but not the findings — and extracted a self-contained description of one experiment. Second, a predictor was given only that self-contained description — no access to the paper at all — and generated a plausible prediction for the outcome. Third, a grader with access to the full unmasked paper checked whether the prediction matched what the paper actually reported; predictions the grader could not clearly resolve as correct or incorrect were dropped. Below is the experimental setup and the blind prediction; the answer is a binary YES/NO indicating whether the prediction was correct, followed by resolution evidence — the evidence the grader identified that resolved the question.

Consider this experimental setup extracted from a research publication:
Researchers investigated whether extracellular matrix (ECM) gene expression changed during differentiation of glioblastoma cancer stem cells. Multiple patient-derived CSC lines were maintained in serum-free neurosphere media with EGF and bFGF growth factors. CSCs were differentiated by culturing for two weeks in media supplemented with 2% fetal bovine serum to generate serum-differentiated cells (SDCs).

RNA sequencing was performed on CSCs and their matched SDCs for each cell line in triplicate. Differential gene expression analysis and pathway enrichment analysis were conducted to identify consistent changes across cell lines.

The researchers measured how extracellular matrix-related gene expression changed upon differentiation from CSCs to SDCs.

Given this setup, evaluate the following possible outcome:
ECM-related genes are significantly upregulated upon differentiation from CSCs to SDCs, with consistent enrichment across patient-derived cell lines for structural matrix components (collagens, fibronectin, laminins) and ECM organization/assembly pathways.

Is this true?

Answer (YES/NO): YES